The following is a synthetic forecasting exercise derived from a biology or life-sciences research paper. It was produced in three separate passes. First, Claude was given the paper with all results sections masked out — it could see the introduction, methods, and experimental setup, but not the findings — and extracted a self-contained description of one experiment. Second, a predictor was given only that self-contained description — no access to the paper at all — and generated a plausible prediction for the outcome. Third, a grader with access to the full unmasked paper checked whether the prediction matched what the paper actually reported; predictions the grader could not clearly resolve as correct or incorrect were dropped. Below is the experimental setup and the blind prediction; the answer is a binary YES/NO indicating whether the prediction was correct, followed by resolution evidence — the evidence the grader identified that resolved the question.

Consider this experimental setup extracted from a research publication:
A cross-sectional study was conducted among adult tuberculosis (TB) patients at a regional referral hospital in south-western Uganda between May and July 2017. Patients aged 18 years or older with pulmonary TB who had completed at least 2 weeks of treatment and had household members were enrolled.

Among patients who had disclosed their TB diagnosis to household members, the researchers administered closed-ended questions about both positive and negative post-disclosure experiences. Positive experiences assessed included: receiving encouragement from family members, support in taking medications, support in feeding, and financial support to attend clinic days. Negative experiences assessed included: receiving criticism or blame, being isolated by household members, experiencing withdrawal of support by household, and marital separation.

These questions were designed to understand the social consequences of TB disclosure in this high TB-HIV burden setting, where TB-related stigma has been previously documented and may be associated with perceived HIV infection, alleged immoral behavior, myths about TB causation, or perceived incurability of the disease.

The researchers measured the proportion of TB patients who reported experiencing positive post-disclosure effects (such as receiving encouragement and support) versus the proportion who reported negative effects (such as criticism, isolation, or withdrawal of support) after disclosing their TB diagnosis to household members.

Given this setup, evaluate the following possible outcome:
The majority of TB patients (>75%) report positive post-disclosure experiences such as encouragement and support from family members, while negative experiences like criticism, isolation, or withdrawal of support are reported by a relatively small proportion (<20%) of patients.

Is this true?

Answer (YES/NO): NO